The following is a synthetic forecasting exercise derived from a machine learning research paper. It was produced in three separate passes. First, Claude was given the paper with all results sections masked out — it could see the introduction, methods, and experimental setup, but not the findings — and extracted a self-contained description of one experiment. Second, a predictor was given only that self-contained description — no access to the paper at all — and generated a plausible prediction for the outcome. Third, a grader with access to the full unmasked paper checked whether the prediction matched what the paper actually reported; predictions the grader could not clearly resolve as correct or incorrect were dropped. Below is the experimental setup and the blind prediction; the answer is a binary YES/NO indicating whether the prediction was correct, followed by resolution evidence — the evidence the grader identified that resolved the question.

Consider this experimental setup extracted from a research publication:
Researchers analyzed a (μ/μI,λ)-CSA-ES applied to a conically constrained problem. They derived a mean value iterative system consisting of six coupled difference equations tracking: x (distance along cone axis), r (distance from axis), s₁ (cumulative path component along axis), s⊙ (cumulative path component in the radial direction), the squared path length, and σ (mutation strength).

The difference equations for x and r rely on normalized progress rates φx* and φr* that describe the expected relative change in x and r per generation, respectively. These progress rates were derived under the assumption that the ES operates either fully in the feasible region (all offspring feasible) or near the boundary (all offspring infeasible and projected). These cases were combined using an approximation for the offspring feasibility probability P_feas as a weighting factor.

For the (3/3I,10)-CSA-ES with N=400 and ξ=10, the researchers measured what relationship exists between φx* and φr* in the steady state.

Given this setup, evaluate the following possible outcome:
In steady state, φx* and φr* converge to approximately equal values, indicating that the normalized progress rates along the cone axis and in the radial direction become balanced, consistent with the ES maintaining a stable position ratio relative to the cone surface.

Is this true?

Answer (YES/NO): YES